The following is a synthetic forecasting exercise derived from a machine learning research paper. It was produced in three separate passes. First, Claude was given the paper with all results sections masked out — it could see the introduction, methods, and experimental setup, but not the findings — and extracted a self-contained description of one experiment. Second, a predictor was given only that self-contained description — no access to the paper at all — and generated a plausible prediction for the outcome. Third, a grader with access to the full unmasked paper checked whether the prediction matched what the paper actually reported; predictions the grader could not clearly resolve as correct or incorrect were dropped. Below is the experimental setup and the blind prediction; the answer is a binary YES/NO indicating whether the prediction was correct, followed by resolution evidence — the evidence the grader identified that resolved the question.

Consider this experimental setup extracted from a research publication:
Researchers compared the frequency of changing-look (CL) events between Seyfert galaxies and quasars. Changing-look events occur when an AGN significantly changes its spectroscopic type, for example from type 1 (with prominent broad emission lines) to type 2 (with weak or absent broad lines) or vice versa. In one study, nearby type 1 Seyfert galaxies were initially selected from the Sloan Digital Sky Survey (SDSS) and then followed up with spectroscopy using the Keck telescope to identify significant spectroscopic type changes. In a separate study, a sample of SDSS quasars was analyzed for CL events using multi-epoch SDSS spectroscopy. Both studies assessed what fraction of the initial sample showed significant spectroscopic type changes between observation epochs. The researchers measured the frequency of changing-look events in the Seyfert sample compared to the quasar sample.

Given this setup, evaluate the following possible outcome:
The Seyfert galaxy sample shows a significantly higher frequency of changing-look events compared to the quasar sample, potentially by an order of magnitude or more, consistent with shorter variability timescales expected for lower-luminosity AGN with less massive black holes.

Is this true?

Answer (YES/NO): YES